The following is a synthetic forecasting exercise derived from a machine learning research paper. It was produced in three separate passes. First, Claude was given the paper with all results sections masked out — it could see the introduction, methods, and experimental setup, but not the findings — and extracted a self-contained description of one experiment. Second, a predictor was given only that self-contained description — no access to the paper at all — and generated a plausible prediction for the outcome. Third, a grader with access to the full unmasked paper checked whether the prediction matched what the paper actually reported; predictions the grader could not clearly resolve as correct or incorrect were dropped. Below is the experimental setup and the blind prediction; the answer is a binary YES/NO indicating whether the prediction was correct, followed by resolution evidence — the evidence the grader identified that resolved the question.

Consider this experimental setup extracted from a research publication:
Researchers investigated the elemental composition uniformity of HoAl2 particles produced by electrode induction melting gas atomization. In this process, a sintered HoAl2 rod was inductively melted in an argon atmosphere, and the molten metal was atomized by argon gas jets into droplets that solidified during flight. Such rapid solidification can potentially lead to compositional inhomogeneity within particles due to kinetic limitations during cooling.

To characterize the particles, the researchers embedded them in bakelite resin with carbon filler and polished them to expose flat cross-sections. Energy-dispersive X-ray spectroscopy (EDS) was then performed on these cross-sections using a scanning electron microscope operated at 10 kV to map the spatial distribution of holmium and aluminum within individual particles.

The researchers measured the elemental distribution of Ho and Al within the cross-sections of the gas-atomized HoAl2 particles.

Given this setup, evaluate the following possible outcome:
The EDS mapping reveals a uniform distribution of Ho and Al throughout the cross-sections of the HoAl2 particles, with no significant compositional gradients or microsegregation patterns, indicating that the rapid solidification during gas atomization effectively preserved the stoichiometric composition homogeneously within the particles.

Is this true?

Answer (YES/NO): NO